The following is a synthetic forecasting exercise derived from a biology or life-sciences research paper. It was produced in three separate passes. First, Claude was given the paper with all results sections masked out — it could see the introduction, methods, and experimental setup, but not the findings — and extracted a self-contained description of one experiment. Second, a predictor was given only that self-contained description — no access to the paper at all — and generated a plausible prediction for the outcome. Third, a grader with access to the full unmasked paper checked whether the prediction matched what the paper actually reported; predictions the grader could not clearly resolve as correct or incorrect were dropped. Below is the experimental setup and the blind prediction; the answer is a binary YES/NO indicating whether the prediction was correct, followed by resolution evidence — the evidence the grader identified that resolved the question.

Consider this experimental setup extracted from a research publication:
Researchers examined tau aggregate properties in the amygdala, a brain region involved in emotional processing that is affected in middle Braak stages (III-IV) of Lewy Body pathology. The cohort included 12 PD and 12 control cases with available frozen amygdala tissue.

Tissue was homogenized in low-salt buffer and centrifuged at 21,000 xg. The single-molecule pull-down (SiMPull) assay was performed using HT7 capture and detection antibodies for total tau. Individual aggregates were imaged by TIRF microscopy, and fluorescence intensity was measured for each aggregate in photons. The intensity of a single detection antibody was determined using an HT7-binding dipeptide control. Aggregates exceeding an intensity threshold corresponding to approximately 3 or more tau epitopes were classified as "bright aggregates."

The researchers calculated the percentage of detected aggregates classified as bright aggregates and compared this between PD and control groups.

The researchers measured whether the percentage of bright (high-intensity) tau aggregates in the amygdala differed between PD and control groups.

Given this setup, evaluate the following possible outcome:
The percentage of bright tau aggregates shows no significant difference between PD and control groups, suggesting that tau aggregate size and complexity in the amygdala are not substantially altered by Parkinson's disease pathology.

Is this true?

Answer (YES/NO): YES